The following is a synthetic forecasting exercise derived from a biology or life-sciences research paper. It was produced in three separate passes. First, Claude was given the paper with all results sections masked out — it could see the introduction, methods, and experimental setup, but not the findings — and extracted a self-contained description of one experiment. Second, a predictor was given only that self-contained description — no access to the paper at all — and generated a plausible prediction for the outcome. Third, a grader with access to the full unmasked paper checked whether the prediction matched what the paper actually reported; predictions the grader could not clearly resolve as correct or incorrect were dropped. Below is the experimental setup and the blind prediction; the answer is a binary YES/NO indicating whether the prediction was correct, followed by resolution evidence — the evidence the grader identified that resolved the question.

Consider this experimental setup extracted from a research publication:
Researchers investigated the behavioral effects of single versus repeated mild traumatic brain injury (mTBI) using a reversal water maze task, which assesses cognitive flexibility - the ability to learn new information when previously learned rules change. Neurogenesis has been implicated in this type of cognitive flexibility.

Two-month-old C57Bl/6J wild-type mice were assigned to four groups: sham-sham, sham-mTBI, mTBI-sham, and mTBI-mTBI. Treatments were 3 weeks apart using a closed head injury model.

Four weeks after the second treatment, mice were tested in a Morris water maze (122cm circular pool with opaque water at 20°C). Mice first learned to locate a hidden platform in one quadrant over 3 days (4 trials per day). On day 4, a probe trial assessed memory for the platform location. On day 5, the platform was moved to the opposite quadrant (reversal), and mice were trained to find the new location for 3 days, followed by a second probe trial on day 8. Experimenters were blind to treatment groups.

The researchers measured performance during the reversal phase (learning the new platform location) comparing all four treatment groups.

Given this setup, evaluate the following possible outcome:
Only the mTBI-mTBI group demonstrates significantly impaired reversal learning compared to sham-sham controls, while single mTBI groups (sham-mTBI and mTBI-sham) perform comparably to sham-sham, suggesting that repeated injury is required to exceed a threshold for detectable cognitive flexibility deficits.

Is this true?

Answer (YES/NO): NO